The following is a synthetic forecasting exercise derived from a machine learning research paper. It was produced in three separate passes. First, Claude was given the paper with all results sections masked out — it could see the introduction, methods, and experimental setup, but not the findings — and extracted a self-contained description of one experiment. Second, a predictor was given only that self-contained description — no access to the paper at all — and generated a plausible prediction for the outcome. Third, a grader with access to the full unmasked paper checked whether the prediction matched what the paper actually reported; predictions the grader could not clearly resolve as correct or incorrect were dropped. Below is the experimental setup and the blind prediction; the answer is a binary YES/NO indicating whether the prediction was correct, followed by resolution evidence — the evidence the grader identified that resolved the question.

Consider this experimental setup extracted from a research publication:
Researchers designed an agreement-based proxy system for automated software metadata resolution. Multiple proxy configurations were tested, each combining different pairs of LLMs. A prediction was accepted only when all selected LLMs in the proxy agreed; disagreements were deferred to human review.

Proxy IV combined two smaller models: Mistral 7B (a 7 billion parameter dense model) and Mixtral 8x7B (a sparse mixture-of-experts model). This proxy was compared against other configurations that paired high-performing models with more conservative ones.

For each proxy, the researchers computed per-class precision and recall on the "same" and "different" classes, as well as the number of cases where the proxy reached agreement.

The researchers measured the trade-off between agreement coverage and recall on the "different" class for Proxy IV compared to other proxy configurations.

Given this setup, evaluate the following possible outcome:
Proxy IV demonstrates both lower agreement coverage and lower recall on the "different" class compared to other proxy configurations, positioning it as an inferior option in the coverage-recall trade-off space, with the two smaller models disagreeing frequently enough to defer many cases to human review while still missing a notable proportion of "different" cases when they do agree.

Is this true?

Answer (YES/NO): NO